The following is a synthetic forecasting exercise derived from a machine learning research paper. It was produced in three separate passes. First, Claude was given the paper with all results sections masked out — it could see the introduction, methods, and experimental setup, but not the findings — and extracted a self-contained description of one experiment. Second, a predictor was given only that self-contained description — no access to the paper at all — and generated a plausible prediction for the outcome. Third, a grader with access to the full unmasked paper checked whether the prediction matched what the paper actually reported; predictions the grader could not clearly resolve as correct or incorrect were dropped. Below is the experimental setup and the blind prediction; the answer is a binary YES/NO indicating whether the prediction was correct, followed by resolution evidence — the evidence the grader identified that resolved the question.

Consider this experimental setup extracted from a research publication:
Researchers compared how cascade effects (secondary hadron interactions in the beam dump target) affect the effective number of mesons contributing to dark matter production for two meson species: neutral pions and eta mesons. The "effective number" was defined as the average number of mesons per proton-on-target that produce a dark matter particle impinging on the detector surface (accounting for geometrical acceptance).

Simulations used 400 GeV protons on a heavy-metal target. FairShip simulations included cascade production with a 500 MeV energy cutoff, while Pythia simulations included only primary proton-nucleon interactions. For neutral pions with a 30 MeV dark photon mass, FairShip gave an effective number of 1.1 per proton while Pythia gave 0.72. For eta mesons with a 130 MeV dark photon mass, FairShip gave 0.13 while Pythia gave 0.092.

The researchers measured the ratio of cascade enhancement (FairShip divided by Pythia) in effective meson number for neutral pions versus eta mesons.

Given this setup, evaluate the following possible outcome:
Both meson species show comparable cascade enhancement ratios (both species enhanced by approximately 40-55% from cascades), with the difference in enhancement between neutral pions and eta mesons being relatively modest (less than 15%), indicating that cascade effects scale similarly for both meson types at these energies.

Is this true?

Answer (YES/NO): YES